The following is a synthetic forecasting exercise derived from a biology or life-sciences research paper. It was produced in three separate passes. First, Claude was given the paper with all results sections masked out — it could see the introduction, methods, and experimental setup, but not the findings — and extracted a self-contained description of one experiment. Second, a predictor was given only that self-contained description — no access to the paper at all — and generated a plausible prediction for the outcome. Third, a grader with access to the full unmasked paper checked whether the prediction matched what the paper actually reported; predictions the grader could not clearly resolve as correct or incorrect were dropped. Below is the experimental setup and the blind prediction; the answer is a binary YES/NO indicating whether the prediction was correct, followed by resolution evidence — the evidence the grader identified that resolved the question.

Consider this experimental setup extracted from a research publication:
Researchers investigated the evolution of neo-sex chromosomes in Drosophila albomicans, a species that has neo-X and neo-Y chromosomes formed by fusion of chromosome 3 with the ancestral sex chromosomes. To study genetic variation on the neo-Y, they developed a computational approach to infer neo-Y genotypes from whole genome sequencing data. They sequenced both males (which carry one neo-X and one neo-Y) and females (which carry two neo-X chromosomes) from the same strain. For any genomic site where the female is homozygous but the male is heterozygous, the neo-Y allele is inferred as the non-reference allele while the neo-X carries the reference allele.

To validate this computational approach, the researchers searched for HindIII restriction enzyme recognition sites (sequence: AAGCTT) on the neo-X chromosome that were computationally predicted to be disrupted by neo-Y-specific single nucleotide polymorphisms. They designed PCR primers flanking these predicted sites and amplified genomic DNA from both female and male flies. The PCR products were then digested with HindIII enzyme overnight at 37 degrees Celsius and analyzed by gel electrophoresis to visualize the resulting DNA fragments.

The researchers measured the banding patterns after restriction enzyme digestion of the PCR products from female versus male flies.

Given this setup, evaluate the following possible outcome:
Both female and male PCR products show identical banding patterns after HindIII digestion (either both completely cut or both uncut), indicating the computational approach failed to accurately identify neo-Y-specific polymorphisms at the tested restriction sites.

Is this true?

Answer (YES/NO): NO